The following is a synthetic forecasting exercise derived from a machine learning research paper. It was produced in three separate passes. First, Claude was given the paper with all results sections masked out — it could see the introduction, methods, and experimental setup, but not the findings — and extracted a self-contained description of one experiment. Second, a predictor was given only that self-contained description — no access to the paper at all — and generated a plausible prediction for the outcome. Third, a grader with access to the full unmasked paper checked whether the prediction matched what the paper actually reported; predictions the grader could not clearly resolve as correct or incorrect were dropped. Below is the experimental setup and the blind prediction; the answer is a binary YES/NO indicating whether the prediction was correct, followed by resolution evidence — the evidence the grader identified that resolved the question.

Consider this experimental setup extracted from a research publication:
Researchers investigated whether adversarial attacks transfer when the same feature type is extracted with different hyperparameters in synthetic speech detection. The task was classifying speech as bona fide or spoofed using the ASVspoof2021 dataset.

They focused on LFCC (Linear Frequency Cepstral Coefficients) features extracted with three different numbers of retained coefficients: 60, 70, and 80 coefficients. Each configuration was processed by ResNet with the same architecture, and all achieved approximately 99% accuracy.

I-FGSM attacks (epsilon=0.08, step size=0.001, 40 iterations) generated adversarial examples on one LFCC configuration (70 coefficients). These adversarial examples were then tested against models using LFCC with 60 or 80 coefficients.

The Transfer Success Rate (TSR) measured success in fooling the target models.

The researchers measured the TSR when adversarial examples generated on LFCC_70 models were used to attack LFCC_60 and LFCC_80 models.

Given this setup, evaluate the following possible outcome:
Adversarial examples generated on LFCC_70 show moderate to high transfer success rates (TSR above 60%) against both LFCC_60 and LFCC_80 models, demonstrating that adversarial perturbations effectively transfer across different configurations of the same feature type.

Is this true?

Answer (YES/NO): YES